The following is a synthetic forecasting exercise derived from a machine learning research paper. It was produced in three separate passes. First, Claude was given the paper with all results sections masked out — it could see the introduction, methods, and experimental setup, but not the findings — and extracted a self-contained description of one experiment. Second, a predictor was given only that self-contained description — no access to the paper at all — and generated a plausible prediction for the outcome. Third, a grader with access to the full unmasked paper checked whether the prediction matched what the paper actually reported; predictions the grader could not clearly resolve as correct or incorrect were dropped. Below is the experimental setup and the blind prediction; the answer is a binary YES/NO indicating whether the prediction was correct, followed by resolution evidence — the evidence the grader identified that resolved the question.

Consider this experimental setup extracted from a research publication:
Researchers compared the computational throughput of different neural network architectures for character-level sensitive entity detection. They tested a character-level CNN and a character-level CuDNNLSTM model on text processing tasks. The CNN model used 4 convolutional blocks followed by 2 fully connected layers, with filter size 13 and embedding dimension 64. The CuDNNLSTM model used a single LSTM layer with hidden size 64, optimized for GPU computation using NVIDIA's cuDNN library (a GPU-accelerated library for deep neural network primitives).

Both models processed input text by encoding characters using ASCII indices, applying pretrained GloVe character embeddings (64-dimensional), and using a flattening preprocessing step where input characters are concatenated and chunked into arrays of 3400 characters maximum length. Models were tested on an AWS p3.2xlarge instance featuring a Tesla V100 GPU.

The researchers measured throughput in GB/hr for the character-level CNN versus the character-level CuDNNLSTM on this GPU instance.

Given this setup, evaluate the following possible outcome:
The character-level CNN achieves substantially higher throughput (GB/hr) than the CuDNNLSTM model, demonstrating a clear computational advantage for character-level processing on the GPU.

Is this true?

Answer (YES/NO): YES